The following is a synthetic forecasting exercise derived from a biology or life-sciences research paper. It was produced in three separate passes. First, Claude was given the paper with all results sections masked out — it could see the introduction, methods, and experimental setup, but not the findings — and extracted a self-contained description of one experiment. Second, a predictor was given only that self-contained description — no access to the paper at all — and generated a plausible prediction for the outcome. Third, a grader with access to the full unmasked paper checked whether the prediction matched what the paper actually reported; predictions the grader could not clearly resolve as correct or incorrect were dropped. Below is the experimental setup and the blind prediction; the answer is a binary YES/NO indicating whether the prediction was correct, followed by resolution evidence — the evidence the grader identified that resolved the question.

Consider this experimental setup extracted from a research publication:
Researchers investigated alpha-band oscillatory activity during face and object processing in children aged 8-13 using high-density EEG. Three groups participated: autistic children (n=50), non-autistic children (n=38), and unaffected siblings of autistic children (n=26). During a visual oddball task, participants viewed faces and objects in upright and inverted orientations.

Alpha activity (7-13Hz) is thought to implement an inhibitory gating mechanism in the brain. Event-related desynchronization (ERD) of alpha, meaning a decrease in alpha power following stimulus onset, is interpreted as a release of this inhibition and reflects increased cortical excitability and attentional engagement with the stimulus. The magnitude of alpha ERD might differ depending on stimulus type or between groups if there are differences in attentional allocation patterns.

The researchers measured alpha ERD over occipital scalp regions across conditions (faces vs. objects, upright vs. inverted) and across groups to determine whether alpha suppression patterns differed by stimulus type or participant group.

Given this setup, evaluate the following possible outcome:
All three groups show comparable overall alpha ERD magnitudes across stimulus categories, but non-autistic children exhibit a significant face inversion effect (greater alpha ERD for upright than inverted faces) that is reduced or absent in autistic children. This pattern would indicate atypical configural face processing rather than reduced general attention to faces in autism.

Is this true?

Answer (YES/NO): NO